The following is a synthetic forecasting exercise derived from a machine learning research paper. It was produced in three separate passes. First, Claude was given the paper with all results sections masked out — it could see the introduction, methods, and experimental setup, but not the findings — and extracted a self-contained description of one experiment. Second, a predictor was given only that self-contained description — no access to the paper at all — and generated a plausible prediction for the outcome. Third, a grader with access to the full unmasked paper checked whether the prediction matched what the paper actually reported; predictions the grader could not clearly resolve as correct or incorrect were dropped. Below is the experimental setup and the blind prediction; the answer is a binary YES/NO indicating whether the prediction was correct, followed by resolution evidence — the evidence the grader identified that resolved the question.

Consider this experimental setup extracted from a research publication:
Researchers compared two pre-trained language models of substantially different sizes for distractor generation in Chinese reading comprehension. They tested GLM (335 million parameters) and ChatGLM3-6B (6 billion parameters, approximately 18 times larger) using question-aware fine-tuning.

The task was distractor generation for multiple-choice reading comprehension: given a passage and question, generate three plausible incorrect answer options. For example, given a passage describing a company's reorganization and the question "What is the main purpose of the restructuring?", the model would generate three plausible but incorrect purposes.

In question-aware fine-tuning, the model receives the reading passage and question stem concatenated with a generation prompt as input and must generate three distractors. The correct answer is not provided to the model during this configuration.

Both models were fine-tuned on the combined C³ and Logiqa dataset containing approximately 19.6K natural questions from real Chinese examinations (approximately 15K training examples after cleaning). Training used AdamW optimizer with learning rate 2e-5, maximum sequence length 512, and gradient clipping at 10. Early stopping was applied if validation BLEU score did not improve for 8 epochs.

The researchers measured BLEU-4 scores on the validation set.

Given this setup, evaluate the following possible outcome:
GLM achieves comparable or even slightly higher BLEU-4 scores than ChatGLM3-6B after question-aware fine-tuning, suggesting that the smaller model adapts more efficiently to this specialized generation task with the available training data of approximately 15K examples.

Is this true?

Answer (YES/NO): NO